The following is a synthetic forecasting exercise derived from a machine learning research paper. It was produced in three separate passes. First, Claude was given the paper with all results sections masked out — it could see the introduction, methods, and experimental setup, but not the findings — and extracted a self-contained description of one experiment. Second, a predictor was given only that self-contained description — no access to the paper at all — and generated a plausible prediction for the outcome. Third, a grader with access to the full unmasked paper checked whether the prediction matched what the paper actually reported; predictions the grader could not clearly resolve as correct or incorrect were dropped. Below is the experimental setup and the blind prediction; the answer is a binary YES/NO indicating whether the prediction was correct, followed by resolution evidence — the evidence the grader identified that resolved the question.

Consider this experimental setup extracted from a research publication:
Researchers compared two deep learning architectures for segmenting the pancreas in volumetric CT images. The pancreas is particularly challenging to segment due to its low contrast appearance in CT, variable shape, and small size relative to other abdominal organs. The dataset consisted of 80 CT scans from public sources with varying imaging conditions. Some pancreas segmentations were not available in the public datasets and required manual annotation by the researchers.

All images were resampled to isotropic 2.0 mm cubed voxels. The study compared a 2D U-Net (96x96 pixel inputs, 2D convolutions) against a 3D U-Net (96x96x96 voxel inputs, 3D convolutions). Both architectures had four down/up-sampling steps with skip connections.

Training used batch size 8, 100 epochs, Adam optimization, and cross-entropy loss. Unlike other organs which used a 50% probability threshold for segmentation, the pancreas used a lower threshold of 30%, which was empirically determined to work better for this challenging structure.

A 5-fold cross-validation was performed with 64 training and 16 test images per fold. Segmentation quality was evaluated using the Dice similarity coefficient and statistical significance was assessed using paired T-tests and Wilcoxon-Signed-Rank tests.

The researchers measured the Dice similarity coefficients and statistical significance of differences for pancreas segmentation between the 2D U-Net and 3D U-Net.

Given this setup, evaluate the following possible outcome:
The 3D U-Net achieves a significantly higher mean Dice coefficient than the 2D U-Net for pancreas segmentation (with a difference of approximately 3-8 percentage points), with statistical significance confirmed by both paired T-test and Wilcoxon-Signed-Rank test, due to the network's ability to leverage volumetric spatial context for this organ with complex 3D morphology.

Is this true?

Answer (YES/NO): NO